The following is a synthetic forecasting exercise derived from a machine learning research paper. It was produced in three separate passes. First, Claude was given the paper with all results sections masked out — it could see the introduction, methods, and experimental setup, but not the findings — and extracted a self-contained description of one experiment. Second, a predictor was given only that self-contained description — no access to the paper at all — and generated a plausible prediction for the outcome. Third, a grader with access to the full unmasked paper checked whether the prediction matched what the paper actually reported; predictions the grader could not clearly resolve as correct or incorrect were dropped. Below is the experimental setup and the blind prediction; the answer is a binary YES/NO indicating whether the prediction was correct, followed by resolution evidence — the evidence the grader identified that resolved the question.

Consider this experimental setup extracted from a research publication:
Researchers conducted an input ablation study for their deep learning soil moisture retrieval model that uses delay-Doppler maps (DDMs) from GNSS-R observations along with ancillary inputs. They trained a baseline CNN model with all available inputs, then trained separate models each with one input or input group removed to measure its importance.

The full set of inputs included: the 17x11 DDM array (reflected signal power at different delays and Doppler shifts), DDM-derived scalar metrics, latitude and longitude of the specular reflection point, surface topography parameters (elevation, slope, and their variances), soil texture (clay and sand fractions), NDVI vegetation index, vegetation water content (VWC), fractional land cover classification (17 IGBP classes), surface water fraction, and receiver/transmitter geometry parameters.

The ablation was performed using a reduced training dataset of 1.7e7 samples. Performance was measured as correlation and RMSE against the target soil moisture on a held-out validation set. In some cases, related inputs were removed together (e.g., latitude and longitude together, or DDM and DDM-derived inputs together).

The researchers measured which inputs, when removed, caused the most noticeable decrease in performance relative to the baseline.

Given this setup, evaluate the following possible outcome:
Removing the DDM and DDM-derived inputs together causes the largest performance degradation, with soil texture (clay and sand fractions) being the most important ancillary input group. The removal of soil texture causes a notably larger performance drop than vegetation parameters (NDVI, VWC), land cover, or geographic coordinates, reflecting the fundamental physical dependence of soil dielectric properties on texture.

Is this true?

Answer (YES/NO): NO